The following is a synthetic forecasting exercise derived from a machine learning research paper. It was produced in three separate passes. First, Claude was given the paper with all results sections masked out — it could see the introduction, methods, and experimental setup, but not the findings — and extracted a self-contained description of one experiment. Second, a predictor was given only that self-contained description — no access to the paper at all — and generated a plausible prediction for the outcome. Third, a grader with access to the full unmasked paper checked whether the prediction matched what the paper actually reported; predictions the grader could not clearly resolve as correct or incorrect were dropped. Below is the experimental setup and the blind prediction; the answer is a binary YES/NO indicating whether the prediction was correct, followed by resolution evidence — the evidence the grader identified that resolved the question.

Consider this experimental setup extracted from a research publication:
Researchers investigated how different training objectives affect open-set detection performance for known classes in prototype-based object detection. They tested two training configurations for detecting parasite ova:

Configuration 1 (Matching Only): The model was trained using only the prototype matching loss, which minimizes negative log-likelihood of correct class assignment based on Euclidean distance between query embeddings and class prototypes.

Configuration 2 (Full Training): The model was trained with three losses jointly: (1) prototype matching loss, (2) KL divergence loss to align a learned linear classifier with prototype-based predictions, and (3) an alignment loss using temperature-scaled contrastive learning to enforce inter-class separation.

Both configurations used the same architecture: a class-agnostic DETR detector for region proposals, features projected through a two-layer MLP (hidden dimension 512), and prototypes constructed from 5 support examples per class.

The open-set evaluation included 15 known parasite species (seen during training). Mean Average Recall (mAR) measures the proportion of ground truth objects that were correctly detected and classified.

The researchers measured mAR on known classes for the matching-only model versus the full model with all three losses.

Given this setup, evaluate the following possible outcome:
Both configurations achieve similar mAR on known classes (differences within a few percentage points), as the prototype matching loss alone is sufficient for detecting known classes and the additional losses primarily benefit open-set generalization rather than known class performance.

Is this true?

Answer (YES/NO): NO